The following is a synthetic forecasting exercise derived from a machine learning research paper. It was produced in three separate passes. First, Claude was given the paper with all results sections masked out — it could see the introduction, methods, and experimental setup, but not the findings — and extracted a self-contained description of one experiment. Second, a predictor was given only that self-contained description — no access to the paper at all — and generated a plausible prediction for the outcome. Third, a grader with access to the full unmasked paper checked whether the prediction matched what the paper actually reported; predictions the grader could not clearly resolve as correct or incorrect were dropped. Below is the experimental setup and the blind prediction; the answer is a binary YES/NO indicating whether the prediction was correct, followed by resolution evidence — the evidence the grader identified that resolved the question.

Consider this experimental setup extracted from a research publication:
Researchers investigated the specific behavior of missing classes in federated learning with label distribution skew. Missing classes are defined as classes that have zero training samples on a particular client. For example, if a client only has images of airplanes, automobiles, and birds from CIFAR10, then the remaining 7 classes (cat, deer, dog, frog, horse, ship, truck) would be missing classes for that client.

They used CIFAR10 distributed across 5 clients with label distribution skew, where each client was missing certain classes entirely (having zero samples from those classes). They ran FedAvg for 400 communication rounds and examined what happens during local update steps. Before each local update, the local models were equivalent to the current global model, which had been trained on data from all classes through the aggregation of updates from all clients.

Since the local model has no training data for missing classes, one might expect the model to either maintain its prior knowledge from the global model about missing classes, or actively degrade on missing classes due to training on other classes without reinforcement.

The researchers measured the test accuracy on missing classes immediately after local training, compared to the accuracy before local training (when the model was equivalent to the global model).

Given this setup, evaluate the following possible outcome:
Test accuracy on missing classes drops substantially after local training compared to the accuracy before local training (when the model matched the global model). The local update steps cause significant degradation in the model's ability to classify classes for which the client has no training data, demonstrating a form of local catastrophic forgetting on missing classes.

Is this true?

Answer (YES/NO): YES